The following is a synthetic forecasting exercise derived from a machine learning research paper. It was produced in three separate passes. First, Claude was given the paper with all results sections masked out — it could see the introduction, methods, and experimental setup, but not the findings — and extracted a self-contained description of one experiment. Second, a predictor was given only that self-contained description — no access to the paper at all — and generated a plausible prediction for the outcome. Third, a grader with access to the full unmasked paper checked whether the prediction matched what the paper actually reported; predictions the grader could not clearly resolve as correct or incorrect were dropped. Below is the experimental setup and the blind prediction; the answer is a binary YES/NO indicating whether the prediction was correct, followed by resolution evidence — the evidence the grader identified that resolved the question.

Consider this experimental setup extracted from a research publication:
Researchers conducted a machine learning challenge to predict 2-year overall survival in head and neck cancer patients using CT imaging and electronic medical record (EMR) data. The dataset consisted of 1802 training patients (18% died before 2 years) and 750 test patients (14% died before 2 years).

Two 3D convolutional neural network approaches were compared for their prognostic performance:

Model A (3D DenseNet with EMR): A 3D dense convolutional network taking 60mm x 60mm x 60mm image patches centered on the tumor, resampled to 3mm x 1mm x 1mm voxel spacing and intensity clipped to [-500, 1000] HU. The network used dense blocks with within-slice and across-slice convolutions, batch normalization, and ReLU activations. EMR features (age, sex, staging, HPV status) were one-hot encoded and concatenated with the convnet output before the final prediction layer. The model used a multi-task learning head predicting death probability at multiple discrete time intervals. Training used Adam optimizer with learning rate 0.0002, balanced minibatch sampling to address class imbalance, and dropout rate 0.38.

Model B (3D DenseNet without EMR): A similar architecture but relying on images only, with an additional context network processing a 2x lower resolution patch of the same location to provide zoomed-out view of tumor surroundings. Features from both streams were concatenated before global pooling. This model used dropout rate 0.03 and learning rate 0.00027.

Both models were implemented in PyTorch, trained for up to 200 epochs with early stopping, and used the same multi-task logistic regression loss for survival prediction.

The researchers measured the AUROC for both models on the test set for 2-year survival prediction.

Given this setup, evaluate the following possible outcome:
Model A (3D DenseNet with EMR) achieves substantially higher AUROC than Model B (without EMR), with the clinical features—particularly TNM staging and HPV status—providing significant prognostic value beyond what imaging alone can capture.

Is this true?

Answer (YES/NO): NO